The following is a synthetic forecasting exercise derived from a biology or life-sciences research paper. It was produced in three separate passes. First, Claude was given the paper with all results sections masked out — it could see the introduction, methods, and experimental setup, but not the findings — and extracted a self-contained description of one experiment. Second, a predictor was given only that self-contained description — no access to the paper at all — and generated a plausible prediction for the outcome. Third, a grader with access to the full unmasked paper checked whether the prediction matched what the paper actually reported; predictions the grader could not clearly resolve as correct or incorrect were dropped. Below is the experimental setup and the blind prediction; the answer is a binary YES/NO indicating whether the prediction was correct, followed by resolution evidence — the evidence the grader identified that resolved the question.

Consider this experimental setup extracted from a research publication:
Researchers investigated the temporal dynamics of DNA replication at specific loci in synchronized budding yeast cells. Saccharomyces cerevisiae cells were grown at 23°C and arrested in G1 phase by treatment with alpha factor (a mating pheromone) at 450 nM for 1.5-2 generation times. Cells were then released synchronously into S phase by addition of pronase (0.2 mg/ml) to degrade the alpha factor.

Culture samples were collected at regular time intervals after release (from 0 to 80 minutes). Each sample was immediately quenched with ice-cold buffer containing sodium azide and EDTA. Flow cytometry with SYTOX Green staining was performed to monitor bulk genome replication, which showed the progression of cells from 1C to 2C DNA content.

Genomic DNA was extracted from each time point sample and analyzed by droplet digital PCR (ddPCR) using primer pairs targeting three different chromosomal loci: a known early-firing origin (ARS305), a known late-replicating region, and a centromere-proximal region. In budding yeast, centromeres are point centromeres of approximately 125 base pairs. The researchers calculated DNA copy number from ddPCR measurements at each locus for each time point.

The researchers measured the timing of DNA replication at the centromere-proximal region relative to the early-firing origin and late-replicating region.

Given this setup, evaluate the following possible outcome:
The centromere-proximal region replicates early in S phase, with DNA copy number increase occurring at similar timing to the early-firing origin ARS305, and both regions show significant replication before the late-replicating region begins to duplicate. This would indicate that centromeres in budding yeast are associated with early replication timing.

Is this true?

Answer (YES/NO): NO